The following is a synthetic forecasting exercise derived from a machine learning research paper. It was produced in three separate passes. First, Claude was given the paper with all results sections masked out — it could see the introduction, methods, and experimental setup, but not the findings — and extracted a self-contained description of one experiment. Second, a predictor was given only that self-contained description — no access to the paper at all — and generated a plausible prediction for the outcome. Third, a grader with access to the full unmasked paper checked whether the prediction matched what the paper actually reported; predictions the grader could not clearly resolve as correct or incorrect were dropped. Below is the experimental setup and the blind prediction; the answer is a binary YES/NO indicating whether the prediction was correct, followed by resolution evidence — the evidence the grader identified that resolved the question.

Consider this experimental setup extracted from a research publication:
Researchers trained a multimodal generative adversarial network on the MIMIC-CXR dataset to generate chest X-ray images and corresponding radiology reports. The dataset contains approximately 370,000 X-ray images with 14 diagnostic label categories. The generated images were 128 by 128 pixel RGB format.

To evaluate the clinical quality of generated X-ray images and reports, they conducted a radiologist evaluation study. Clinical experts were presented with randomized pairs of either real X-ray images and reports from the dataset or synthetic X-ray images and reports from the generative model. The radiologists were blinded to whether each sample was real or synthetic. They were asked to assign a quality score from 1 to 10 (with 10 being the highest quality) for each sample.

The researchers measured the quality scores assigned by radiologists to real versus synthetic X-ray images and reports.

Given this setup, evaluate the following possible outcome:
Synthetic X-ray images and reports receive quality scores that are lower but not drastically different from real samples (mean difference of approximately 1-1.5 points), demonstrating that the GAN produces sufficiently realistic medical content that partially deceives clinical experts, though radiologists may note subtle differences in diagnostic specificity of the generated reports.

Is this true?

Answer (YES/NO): NO